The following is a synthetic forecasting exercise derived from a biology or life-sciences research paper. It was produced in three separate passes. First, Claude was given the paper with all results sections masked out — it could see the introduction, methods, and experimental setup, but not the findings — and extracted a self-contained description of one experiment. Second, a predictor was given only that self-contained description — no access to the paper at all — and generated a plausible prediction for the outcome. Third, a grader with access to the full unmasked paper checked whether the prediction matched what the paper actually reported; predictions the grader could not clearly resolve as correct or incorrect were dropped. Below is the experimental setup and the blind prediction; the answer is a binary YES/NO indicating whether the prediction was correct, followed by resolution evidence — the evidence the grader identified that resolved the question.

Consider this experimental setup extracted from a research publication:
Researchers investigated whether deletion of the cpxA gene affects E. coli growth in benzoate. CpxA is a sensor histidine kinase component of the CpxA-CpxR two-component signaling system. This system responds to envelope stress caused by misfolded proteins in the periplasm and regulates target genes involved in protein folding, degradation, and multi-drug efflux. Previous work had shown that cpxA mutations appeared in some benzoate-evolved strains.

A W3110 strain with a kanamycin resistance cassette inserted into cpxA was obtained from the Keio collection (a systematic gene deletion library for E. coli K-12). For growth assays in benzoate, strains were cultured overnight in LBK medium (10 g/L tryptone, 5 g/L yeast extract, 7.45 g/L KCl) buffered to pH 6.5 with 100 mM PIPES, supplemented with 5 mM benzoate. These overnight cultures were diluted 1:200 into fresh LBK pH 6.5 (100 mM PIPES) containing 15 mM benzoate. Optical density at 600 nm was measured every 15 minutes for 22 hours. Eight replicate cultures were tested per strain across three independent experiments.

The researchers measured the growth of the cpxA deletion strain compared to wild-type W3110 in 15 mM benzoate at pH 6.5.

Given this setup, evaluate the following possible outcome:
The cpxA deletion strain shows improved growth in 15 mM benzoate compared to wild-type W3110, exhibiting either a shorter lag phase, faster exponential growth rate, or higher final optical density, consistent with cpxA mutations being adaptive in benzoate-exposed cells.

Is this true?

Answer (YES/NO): NO